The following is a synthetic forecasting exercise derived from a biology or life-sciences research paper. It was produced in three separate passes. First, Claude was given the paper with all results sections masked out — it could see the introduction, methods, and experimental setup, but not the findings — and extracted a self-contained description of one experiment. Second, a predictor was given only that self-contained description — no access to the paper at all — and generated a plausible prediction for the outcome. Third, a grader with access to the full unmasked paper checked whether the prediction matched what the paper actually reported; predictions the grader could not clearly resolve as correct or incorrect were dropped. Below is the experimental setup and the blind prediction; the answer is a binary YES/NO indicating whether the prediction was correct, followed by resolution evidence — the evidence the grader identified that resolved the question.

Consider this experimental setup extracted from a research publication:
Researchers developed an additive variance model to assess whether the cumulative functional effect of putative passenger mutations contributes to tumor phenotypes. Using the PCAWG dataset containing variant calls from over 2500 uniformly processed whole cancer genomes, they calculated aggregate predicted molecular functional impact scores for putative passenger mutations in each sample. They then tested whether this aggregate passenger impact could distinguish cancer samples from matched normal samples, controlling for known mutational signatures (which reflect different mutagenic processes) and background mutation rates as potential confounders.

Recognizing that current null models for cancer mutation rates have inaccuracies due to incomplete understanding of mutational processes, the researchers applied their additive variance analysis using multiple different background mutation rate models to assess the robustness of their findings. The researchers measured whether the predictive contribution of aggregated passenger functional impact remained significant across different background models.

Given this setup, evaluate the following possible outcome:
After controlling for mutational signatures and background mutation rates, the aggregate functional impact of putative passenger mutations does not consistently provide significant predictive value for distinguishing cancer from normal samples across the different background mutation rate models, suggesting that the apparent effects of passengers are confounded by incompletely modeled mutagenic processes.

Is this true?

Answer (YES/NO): NO